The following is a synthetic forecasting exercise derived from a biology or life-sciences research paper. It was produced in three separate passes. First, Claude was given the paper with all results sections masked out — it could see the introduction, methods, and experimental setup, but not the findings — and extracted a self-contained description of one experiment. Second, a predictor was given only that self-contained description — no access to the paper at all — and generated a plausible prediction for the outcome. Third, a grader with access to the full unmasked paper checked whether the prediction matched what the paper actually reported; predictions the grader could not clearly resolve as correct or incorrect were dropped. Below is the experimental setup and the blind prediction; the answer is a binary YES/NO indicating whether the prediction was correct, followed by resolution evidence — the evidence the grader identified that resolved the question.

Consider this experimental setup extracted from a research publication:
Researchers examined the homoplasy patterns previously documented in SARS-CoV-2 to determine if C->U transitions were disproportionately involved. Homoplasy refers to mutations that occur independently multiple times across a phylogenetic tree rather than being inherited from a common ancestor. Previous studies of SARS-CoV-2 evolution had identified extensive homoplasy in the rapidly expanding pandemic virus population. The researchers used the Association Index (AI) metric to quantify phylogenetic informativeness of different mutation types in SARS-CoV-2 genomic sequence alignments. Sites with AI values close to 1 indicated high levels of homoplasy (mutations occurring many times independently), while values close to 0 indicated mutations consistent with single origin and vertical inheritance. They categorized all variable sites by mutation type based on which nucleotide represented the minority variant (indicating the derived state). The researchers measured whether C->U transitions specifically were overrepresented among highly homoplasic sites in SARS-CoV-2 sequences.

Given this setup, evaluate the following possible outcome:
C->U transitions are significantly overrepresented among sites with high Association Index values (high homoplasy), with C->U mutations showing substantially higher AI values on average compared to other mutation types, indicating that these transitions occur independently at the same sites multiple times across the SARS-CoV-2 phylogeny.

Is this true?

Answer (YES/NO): YES